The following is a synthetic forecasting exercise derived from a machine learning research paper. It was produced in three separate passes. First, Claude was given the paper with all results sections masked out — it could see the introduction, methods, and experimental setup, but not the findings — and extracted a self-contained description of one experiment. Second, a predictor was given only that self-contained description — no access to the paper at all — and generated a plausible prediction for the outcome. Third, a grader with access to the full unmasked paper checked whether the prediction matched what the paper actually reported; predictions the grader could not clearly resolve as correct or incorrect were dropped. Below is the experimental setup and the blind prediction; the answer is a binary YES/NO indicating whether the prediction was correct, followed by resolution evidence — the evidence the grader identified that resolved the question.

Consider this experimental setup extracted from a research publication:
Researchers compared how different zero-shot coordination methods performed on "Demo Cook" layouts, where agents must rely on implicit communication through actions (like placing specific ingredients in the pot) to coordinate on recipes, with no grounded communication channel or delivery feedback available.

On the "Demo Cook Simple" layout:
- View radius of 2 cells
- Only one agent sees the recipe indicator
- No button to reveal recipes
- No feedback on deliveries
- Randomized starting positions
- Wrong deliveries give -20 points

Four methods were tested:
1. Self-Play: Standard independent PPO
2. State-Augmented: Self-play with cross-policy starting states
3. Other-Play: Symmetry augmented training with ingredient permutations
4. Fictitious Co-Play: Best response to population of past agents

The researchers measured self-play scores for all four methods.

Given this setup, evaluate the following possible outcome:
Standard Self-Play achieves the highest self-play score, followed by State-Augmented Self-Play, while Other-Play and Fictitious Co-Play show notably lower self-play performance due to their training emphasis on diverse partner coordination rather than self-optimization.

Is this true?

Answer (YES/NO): YES